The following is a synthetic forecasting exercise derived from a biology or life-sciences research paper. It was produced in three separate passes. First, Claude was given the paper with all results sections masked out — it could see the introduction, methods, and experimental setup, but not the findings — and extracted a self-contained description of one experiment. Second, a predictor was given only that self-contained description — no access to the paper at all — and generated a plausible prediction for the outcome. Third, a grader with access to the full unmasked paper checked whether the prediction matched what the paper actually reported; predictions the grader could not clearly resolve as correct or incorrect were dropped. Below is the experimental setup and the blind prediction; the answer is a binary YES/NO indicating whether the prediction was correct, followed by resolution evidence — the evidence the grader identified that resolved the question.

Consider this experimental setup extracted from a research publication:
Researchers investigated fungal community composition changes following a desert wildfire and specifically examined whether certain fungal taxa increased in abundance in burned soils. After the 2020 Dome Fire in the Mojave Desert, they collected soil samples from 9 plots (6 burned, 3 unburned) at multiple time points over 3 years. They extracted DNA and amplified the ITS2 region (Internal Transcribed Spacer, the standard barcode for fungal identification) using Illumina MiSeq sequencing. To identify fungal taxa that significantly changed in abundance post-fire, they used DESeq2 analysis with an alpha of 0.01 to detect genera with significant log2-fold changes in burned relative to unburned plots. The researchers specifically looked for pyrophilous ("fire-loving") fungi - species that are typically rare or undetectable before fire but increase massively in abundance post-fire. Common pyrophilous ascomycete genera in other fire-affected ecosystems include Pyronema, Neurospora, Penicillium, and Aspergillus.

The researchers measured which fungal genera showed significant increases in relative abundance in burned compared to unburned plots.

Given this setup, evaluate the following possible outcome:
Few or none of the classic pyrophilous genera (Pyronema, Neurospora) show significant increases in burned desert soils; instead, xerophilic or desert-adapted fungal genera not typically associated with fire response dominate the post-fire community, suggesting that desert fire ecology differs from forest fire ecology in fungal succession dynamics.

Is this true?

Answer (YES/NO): NO